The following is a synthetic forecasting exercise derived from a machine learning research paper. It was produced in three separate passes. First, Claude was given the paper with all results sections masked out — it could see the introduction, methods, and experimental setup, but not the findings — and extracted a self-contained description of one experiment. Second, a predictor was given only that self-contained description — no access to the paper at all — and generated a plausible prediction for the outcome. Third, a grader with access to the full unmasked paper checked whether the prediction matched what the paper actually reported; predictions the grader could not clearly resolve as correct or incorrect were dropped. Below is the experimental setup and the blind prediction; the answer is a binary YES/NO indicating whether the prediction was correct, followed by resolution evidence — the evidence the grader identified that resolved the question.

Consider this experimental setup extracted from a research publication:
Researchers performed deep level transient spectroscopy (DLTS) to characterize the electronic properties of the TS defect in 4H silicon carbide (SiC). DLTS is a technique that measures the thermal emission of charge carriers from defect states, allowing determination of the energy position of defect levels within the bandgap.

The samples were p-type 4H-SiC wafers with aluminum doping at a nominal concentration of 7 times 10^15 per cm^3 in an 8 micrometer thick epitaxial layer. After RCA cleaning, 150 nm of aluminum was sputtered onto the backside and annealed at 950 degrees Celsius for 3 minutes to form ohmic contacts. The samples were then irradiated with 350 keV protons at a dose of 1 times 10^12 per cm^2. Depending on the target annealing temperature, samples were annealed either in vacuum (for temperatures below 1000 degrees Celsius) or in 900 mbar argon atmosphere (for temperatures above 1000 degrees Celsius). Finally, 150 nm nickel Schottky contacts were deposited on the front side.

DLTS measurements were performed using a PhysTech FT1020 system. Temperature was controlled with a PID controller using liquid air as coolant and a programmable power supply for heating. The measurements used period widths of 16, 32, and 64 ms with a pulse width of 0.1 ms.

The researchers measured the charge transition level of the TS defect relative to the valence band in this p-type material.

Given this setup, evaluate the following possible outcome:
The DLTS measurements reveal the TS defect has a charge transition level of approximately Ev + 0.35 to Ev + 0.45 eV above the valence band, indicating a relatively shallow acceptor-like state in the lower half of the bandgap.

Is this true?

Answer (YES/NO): NO